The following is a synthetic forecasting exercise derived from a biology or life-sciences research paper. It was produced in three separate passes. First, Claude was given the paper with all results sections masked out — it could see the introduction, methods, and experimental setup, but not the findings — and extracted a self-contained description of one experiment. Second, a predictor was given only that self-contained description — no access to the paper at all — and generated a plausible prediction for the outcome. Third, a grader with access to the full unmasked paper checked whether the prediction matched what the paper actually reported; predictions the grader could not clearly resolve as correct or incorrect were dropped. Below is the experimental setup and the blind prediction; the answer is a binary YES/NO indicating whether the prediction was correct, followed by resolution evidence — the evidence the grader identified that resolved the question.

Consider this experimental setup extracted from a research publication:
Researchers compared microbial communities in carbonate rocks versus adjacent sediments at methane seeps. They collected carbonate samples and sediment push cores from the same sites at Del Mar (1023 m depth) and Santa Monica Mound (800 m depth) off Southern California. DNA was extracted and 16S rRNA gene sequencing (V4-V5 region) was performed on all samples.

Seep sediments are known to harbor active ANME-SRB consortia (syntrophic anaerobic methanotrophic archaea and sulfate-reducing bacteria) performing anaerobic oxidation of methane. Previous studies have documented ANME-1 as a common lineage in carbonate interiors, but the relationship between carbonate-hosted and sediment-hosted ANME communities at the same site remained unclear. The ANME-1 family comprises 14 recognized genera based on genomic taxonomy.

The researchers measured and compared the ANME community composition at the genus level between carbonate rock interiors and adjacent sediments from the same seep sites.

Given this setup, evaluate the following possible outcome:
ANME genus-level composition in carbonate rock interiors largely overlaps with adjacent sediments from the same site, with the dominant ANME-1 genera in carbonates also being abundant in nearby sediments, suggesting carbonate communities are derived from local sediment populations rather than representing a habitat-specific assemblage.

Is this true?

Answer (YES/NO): NO